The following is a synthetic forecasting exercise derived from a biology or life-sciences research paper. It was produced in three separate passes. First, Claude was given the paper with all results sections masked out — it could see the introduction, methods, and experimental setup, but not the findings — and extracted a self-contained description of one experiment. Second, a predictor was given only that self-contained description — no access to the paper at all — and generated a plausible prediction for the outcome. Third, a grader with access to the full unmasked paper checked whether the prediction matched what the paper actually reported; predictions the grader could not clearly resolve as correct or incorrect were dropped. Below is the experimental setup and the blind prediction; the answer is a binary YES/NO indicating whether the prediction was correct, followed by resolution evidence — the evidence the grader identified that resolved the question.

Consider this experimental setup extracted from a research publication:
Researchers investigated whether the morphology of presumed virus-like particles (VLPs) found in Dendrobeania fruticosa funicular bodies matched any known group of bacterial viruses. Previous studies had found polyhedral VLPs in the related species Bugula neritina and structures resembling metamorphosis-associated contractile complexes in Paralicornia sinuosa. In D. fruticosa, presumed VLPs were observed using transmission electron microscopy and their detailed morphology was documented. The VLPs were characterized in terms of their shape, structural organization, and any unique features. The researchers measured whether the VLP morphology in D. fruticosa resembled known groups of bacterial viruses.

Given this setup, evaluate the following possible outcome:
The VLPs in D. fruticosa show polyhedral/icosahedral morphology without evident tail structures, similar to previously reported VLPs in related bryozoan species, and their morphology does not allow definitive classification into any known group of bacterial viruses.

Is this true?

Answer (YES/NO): NO